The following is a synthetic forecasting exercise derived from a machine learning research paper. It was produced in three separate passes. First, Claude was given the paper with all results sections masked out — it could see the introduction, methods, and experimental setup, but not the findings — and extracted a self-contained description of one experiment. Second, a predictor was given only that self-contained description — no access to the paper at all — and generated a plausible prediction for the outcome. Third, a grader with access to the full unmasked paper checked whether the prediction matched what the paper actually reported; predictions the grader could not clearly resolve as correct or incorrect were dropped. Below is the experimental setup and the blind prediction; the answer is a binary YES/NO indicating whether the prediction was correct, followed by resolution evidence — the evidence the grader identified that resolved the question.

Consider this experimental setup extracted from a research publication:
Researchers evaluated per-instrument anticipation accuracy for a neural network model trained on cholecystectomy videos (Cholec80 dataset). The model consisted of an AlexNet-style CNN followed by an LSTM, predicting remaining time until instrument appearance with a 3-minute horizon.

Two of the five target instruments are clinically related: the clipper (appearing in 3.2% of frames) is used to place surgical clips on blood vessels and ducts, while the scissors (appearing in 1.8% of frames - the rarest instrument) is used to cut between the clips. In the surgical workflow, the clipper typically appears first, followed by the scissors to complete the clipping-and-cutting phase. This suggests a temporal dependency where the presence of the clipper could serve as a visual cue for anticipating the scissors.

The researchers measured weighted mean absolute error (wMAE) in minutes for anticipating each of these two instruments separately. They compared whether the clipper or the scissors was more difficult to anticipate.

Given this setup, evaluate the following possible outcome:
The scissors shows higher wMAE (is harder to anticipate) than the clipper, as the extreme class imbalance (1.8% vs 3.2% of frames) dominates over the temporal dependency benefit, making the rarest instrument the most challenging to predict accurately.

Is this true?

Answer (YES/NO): NO